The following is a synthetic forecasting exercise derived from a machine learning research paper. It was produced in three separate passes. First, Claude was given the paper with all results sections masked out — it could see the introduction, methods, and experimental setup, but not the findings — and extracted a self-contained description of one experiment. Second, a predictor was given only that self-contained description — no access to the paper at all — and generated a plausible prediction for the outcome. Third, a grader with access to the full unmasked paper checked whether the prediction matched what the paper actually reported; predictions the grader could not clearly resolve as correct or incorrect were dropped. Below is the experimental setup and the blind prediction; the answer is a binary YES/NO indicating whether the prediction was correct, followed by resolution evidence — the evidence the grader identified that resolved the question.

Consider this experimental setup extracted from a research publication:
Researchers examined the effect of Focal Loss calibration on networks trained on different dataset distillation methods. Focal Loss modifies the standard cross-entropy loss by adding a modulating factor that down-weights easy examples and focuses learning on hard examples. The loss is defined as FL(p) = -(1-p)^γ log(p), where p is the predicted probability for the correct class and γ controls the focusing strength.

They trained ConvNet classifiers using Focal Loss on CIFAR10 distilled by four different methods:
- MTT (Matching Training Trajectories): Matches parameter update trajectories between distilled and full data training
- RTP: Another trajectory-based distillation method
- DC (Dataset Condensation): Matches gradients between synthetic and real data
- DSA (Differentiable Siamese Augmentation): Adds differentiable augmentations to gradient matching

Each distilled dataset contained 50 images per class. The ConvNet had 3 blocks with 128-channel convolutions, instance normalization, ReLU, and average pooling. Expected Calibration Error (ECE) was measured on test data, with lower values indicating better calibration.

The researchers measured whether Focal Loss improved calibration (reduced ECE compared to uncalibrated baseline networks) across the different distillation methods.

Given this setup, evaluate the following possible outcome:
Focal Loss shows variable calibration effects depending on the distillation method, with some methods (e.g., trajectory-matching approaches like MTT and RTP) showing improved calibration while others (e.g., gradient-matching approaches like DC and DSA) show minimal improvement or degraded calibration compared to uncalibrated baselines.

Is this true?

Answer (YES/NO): NO